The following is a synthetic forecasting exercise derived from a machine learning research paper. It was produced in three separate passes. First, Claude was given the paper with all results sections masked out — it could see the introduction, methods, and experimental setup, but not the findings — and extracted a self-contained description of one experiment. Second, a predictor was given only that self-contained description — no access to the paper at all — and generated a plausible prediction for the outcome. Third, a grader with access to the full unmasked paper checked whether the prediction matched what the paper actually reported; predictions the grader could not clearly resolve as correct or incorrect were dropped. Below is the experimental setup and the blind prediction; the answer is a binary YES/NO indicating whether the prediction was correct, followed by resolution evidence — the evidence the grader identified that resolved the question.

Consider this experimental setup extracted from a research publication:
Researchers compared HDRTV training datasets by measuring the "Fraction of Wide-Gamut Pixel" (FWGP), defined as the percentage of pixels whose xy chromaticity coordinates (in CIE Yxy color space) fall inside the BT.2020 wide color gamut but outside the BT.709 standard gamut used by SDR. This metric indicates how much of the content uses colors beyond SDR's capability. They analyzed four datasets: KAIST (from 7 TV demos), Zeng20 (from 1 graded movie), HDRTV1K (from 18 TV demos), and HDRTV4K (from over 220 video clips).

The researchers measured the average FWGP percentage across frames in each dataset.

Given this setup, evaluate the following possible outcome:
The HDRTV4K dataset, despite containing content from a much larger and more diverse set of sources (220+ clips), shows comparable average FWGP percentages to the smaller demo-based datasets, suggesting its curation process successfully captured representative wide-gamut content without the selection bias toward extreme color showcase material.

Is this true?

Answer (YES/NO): NO